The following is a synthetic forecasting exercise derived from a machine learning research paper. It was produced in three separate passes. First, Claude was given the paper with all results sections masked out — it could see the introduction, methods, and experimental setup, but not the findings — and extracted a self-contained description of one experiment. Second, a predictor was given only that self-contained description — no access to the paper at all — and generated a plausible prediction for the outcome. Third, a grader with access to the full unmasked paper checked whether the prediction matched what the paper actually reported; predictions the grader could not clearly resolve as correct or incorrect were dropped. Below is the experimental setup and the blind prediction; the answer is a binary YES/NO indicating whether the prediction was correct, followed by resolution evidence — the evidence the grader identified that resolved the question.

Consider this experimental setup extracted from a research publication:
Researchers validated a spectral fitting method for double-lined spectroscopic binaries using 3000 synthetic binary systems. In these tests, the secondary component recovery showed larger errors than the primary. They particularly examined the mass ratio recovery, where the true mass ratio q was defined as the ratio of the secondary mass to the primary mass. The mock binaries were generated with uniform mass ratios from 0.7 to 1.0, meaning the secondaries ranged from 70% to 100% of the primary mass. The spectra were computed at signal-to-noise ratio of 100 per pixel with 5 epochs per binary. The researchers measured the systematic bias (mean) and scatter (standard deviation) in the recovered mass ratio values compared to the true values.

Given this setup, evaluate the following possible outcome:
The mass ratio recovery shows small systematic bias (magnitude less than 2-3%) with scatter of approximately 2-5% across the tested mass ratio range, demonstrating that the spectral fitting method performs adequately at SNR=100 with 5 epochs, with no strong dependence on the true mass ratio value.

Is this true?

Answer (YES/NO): NO